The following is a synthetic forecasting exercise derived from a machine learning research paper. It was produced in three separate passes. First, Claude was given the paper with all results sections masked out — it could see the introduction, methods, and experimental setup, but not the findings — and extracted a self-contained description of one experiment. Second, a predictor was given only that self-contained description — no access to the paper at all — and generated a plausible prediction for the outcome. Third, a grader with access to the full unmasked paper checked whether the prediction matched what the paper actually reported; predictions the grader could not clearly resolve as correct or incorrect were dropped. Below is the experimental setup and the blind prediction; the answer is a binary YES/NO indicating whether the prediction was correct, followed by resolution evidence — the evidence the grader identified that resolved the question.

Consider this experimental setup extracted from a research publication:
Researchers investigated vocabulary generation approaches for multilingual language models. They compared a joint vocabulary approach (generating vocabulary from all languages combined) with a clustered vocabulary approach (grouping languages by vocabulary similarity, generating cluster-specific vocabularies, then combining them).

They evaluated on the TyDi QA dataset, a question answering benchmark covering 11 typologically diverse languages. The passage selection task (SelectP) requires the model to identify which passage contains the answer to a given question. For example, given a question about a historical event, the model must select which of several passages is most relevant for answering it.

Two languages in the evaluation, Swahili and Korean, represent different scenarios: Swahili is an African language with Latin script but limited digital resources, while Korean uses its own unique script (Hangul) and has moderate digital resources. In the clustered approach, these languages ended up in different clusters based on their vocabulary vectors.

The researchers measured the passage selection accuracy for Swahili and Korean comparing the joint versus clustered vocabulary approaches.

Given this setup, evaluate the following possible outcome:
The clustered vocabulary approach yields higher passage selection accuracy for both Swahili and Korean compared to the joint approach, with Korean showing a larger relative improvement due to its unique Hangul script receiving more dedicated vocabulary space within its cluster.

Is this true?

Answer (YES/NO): NO